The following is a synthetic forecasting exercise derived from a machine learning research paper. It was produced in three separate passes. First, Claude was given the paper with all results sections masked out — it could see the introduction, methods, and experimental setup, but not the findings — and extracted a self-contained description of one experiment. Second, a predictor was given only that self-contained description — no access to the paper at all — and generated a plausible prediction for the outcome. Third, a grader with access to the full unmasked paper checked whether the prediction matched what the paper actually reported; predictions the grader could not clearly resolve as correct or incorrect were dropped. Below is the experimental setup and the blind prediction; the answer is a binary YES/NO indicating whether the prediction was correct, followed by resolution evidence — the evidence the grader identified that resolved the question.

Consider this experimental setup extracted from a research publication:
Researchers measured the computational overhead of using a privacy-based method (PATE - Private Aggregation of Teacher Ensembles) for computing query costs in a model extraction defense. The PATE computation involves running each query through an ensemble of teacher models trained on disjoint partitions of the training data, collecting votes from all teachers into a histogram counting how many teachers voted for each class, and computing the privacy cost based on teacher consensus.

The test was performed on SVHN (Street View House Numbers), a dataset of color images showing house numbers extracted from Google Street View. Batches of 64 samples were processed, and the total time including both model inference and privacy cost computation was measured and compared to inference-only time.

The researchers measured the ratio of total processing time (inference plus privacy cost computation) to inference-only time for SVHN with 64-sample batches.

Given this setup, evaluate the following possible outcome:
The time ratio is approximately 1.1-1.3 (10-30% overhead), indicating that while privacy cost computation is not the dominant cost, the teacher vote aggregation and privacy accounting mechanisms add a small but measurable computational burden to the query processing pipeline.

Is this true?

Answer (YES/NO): NO